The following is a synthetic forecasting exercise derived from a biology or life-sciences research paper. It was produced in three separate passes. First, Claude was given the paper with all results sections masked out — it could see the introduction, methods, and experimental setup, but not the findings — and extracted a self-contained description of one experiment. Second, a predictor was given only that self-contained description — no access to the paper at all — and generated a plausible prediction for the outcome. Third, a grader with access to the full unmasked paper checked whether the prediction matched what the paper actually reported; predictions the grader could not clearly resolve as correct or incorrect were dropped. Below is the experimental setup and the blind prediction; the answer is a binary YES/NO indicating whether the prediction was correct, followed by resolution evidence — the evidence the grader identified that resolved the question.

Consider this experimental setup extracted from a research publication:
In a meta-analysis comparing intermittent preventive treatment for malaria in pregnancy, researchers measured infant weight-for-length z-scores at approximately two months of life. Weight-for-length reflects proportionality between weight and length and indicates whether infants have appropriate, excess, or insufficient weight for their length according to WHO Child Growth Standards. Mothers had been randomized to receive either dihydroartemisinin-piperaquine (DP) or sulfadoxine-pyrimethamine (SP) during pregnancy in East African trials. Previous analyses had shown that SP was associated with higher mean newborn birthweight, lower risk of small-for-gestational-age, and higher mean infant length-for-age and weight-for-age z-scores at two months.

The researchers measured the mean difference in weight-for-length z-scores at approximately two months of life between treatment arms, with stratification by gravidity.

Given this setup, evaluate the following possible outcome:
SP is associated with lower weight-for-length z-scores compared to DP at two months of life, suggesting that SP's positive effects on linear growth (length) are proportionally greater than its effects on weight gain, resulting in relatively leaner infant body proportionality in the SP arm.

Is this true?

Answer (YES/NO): YES